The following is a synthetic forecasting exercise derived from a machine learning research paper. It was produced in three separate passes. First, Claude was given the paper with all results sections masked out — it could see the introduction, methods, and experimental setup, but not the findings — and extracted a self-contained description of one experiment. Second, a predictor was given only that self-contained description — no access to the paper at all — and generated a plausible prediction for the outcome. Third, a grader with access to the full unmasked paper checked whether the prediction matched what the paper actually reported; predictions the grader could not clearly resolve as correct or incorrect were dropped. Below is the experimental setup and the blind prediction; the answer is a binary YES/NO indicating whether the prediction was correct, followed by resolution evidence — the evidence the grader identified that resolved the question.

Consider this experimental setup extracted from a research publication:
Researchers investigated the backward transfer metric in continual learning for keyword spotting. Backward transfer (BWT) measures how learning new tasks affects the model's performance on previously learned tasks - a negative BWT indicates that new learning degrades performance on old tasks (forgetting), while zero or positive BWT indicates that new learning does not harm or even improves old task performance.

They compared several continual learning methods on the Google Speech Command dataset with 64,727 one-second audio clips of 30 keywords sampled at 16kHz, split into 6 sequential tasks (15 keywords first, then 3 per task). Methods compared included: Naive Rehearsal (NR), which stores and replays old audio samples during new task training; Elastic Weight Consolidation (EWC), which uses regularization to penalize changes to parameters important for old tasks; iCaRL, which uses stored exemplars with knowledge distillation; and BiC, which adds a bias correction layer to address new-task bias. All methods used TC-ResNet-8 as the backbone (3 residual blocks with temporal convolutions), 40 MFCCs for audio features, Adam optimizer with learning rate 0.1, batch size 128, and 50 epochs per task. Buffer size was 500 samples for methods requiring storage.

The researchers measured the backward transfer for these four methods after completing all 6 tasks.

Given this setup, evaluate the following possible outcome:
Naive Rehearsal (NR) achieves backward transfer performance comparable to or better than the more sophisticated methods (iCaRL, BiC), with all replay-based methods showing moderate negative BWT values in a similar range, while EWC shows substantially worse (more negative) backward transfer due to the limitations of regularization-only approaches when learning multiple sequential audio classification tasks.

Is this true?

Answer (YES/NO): NO